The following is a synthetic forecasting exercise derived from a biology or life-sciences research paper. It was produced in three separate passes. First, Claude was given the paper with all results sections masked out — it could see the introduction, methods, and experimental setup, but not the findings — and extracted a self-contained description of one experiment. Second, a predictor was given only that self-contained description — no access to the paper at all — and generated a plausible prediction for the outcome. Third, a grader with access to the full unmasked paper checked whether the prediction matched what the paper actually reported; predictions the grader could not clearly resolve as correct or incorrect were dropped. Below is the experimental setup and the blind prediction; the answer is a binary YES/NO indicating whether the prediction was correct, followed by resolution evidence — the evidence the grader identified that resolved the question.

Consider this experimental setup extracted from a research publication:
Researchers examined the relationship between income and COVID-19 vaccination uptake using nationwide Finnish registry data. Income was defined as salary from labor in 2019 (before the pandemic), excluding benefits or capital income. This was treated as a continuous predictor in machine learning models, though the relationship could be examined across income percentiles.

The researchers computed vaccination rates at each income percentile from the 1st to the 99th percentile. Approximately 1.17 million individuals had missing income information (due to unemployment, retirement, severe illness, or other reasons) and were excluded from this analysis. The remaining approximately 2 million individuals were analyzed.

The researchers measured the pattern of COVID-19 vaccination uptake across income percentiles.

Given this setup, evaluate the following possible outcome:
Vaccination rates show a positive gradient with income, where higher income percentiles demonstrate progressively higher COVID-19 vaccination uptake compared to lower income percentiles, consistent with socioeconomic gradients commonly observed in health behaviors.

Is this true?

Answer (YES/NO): YES